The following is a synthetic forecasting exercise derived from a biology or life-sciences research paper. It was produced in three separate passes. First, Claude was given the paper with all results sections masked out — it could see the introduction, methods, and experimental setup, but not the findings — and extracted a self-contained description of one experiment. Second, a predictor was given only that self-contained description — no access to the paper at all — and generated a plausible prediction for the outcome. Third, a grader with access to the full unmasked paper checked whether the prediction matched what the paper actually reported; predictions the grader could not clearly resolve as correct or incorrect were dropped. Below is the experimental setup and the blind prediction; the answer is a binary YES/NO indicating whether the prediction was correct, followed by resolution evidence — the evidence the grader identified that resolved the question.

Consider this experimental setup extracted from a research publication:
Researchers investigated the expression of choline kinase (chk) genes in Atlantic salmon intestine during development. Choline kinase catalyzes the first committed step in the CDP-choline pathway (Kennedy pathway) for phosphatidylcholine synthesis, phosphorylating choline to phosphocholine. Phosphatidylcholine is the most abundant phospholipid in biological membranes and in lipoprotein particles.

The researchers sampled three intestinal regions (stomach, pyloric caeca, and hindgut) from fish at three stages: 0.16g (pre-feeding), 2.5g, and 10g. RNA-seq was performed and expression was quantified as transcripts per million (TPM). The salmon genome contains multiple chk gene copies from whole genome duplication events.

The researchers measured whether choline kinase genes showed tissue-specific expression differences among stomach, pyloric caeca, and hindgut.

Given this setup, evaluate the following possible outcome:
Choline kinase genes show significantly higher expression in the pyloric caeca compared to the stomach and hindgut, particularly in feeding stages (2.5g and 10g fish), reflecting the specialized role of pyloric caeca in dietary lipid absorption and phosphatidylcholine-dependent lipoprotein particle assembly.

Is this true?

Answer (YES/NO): YES